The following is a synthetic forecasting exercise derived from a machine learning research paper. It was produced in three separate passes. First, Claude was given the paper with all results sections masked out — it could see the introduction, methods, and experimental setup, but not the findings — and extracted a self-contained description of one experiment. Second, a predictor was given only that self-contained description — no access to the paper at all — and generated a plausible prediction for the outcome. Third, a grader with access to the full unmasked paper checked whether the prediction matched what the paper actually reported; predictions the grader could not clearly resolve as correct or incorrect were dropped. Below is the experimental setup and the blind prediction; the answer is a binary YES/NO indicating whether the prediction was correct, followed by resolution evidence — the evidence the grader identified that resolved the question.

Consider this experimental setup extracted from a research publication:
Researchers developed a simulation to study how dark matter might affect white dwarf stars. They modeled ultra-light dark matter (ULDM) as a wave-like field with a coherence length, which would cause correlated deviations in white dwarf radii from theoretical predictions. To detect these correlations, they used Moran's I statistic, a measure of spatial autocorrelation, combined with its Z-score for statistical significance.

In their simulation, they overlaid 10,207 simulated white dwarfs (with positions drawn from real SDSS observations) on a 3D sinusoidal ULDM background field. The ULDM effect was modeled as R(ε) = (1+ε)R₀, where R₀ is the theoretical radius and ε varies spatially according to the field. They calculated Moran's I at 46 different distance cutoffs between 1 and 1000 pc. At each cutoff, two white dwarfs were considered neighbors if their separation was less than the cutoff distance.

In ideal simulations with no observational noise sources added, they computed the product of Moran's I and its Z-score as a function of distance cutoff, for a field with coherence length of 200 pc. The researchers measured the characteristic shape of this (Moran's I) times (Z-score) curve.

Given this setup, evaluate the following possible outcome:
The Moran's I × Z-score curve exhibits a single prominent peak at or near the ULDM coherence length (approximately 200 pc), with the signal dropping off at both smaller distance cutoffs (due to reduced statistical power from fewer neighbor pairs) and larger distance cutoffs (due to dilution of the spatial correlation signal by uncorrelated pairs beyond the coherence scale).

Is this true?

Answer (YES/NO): NO